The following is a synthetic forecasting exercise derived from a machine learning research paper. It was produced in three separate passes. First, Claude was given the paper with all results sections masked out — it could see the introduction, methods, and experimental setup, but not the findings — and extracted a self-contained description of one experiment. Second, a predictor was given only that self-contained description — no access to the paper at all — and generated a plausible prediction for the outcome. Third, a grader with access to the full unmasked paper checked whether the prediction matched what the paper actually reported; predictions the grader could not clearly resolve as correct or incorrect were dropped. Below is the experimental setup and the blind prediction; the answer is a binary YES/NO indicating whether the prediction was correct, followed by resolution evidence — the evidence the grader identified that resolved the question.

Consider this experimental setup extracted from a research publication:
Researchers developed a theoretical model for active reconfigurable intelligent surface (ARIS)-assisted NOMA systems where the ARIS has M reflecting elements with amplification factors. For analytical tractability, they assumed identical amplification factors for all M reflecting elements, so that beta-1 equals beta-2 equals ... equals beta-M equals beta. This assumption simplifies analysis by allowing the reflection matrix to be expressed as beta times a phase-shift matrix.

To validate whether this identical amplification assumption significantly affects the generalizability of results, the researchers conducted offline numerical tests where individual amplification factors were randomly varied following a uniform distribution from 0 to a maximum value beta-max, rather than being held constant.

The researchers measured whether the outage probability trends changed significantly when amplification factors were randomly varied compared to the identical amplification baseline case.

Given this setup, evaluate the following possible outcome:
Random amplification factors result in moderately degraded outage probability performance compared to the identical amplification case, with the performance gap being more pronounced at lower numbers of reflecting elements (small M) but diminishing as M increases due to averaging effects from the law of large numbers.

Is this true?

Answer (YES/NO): NO